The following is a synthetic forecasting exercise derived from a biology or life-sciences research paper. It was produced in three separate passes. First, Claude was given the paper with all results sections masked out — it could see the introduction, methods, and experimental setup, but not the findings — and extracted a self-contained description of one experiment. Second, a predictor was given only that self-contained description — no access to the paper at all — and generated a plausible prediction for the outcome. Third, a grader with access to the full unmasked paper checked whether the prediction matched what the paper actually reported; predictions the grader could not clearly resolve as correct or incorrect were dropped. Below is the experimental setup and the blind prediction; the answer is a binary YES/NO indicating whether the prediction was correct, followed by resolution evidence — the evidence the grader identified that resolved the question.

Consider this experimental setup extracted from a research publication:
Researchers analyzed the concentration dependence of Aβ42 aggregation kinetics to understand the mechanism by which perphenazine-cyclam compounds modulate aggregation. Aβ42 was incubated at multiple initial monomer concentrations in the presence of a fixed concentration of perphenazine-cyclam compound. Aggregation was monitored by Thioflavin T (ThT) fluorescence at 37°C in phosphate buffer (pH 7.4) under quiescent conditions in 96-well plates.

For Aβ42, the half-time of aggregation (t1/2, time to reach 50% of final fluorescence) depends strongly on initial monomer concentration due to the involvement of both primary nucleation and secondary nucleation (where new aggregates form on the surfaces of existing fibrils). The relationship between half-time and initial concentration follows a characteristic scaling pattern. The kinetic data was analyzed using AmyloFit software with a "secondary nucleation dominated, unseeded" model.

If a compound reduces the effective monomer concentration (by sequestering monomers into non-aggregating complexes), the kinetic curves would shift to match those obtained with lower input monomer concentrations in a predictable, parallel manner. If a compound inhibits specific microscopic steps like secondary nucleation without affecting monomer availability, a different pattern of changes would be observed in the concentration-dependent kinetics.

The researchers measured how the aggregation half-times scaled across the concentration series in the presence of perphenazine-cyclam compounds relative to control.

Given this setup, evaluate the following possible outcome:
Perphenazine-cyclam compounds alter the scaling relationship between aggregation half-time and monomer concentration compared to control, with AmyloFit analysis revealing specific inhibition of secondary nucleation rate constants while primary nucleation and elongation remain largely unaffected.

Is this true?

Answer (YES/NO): NO